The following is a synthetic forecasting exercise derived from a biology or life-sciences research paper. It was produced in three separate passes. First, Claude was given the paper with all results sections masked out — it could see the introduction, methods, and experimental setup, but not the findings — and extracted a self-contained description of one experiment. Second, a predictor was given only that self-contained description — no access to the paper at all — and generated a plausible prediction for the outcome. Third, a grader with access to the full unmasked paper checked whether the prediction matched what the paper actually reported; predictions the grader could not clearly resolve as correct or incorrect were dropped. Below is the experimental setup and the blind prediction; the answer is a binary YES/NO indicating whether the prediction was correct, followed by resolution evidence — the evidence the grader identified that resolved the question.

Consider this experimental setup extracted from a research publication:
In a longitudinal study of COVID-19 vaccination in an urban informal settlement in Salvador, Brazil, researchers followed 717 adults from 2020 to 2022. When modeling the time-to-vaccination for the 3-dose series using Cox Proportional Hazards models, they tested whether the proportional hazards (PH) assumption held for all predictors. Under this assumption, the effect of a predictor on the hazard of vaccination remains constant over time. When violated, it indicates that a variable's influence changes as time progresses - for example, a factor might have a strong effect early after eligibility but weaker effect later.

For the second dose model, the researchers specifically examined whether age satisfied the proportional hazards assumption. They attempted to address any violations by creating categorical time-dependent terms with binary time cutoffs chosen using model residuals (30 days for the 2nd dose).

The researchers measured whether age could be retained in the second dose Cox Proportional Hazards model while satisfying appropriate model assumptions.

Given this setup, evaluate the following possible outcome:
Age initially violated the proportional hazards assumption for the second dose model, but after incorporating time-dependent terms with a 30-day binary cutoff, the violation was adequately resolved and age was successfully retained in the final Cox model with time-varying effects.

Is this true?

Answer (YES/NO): NO